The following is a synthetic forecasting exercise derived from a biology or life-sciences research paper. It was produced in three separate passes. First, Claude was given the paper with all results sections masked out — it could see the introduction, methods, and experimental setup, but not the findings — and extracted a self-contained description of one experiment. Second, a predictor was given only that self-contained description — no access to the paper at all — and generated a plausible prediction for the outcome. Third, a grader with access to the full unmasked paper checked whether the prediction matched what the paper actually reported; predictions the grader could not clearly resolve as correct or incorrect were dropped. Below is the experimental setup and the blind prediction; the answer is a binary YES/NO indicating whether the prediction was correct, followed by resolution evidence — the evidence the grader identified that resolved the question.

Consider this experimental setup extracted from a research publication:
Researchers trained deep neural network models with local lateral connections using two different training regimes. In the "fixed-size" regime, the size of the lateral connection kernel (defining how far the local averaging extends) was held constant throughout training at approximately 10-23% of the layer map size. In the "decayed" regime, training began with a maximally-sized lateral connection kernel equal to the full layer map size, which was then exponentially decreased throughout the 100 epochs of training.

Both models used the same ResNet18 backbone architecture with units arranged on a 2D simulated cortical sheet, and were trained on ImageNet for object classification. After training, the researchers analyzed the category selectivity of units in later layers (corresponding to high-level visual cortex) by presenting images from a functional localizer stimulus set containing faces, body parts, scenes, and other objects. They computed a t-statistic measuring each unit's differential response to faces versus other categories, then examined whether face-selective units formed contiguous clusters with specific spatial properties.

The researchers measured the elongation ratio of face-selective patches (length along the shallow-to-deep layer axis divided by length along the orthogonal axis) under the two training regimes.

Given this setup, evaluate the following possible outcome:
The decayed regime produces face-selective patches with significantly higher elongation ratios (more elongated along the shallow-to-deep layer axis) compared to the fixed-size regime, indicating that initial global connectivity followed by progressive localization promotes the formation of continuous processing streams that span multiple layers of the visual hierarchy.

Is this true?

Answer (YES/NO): YES